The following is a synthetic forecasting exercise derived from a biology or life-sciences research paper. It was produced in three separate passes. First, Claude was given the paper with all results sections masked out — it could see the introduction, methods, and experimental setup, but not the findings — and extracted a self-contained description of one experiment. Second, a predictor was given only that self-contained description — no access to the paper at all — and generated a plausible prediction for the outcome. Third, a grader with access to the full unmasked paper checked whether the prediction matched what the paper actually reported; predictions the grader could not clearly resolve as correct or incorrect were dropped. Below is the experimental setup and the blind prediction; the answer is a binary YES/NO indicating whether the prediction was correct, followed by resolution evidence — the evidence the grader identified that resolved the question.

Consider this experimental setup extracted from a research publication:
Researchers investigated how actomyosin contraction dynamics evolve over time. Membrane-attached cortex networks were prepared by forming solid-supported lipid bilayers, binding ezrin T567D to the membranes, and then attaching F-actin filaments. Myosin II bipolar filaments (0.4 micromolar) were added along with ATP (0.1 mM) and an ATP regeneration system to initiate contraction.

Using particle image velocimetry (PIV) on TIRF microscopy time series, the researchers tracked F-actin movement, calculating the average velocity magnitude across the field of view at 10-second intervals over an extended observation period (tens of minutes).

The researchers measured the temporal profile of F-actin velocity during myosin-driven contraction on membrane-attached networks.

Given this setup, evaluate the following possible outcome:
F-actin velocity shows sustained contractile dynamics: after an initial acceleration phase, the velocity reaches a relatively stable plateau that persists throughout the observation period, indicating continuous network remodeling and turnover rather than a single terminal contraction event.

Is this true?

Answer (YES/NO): NO